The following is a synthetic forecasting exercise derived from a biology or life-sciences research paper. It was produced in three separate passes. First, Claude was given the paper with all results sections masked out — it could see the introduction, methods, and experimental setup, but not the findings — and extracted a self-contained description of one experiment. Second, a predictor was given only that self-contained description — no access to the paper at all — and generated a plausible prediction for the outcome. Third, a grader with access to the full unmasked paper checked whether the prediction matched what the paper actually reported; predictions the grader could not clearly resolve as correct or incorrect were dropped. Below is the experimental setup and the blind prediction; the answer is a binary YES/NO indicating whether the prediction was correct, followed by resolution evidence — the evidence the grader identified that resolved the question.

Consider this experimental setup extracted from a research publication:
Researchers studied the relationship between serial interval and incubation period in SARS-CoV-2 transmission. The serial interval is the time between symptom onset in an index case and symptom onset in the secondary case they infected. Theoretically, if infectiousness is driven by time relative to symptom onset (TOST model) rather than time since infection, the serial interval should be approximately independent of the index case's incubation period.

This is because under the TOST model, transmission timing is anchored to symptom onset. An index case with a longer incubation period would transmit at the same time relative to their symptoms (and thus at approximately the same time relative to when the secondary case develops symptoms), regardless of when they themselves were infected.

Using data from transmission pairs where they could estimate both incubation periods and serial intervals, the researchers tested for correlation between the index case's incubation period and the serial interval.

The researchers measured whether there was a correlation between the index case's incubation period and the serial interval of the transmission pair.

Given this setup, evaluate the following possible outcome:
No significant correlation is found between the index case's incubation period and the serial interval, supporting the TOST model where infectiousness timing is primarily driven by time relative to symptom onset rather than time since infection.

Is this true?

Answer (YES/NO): NO